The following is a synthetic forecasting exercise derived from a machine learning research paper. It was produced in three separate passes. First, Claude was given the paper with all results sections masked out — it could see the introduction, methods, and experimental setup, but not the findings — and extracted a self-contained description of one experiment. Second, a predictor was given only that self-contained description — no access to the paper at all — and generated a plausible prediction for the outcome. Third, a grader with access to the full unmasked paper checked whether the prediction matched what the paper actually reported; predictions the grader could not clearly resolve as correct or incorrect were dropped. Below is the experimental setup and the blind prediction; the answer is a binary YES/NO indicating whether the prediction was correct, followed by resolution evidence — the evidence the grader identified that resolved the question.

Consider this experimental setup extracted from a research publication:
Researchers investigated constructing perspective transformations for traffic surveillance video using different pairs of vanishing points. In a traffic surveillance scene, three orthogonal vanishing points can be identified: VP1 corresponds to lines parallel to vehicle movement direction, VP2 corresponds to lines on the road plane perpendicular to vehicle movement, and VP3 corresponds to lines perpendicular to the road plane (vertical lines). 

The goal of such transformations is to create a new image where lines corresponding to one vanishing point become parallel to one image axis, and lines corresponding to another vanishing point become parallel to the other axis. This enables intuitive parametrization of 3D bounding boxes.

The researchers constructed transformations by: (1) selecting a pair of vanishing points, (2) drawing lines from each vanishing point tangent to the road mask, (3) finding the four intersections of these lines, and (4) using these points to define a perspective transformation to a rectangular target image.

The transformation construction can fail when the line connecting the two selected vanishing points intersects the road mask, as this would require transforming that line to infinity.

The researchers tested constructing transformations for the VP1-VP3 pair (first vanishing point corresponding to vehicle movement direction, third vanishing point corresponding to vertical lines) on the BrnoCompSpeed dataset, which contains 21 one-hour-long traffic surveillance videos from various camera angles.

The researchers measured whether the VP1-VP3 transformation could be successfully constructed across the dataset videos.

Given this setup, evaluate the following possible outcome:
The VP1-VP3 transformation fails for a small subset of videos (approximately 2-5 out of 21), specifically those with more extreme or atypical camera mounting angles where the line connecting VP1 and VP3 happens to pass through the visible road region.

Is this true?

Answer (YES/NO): NO